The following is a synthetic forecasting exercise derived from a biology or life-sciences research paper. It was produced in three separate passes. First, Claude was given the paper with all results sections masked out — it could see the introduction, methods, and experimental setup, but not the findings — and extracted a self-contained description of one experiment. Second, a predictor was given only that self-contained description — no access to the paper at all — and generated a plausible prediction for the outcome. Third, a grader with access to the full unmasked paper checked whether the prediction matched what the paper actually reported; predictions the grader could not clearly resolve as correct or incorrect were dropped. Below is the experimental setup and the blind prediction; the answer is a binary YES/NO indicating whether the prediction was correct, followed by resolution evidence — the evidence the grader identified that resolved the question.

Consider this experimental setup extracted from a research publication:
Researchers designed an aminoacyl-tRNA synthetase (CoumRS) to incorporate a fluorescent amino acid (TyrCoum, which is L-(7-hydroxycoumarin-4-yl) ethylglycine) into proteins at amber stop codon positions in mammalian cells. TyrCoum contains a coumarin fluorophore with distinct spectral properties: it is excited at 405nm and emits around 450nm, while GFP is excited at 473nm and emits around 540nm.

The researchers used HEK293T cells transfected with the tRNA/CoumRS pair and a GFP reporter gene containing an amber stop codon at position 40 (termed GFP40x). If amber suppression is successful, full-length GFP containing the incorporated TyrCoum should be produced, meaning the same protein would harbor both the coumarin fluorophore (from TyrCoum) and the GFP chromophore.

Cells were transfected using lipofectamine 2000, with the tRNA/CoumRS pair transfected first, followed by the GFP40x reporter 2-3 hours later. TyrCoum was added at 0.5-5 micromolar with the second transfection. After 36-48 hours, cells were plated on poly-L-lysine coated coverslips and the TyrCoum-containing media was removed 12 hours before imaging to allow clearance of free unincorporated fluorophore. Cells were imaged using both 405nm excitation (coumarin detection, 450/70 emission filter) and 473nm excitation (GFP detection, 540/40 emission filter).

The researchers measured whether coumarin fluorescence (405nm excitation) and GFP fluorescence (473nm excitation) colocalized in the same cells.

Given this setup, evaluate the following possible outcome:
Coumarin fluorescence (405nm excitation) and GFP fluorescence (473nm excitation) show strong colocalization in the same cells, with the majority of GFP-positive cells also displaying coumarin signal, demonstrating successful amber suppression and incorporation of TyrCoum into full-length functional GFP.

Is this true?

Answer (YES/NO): YES